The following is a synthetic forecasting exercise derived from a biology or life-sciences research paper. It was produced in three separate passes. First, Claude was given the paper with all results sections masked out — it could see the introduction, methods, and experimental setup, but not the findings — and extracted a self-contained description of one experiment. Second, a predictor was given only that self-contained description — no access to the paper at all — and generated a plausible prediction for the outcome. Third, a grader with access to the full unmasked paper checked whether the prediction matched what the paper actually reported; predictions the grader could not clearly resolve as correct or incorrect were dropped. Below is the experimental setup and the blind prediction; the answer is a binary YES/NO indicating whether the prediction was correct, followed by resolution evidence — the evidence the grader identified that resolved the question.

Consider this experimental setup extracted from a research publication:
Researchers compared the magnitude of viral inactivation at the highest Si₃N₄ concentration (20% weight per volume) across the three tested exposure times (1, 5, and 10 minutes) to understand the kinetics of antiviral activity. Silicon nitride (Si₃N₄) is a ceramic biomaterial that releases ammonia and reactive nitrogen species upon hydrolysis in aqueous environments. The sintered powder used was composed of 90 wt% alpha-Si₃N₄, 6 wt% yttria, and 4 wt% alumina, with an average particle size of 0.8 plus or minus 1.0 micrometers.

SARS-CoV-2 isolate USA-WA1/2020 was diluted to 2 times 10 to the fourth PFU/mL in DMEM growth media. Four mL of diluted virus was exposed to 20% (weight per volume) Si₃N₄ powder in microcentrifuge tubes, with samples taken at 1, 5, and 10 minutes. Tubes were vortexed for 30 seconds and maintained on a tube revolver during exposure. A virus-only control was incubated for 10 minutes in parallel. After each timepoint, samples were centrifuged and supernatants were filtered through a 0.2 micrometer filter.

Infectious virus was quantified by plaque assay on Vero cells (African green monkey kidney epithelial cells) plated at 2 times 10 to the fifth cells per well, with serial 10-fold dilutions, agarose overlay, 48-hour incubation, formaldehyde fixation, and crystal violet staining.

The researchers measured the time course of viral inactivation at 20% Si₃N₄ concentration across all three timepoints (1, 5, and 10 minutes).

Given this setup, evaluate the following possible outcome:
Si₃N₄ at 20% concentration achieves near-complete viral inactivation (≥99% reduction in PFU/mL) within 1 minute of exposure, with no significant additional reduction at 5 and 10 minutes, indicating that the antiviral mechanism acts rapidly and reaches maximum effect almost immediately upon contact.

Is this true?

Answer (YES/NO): NO